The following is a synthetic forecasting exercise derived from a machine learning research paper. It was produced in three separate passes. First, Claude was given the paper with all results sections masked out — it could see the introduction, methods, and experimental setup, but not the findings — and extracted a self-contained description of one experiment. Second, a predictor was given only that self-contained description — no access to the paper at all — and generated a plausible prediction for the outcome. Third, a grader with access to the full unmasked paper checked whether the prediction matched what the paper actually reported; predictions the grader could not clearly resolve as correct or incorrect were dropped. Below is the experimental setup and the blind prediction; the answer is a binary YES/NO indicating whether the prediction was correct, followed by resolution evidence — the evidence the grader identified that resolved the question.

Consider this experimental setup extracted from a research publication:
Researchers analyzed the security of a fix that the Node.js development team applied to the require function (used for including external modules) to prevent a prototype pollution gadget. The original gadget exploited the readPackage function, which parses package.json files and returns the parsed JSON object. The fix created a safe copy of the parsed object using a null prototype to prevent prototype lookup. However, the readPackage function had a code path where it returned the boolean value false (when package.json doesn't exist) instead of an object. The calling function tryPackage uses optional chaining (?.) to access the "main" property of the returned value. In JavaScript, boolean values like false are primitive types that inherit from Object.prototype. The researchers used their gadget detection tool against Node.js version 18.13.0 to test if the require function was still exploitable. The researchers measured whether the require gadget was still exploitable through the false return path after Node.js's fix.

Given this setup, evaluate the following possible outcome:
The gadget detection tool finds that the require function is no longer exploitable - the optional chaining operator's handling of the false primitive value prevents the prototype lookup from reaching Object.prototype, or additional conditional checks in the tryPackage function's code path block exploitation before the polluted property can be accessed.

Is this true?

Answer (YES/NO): NO